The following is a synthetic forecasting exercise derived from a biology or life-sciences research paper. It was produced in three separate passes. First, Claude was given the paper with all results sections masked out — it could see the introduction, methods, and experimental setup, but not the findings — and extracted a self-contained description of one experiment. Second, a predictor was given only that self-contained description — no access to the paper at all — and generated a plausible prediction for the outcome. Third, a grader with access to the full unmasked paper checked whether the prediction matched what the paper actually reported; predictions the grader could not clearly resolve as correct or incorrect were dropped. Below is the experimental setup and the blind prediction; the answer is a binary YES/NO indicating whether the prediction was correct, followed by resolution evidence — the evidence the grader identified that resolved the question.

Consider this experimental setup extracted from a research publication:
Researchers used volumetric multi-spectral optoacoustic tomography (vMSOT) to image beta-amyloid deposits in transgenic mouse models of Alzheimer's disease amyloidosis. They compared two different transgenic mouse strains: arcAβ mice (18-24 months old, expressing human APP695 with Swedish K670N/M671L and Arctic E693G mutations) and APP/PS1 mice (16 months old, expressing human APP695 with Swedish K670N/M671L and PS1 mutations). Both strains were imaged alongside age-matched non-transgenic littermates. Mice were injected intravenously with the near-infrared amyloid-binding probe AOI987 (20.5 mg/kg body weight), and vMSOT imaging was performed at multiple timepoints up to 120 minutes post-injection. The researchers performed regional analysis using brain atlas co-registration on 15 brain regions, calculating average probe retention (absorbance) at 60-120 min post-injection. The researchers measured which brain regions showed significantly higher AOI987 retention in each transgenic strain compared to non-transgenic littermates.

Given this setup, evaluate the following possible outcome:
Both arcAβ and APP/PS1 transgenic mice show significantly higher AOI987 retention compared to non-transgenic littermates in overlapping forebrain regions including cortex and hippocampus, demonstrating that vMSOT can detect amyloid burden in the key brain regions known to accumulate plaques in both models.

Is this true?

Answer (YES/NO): NO